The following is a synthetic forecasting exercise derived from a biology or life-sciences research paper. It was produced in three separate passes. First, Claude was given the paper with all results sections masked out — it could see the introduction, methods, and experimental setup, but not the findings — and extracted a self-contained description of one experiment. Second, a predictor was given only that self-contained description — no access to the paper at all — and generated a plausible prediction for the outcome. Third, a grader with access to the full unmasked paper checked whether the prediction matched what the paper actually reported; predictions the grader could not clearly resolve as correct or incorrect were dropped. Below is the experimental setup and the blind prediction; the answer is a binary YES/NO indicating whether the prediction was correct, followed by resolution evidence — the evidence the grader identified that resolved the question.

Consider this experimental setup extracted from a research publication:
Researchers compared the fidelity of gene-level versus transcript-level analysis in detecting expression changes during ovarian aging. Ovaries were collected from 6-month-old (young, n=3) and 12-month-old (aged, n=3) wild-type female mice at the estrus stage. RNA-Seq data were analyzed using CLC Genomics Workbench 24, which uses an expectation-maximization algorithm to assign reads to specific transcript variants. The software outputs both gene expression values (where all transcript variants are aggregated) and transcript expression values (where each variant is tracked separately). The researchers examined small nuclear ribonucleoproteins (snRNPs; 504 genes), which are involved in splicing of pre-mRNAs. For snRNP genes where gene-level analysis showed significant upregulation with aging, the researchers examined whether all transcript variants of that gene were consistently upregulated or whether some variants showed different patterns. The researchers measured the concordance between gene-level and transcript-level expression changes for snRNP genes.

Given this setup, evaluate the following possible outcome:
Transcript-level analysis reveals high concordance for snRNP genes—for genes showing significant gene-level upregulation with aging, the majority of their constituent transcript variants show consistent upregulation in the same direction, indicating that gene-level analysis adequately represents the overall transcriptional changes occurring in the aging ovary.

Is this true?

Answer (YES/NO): NO